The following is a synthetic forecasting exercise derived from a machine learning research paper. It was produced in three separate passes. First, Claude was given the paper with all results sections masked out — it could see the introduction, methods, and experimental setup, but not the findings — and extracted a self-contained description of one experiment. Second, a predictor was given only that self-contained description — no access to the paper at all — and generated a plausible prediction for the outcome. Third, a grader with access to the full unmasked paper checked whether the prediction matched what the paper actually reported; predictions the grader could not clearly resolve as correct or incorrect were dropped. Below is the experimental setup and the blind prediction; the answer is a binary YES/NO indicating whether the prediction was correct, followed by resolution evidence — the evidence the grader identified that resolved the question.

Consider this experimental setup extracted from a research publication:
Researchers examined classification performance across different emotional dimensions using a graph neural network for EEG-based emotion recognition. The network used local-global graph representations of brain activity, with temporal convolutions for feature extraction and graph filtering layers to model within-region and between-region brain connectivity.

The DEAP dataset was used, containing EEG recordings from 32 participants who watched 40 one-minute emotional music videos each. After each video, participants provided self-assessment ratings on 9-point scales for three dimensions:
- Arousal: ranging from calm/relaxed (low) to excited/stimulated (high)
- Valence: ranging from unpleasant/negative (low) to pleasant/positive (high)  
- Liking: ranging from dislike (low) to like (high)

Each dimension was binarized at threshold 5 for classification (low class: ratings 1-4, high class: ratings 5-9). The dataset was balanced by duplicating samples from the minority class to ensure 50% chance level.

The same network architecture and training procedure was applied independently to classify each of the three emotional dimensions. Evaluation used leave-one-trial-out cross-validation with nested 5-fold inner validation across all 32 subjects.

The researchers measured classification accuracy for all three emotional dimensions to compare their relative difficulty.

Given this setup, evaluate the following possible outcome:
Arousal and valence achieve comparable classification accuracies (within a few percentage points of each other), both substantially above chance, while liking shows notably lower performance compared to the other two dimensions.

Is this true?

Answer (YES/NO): NO